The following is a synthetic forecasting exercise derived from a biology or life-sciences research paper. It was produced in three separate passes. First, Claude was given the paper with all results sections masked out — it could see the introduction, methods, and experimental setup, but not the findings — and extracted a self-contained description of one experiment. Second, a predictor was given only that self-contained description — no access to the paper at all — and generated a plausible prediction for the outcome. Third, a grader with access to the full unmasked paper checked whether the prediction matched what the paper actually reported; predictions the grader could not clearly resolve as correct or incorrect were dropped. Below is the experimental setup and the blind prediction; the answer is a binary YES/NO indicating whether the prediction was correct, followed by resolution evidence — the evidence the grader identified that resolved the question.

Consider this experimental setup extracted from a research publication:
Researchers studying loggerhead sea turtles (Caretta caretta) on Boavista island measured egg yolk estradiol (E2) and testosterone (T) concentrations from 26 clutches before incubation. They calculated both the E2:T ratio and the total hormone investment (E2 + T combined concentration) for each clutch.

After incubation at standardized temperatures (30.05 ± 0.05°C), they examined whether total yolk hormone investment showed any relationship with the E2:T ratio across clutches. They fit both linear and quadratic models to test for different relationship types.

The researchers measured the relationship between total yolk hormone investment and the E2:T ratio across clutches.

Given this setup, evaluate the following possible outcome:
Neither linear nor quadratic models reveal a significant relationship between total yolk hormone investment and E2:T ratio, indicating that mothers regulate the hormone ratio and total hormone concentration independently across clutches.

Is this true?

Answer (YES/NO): NO